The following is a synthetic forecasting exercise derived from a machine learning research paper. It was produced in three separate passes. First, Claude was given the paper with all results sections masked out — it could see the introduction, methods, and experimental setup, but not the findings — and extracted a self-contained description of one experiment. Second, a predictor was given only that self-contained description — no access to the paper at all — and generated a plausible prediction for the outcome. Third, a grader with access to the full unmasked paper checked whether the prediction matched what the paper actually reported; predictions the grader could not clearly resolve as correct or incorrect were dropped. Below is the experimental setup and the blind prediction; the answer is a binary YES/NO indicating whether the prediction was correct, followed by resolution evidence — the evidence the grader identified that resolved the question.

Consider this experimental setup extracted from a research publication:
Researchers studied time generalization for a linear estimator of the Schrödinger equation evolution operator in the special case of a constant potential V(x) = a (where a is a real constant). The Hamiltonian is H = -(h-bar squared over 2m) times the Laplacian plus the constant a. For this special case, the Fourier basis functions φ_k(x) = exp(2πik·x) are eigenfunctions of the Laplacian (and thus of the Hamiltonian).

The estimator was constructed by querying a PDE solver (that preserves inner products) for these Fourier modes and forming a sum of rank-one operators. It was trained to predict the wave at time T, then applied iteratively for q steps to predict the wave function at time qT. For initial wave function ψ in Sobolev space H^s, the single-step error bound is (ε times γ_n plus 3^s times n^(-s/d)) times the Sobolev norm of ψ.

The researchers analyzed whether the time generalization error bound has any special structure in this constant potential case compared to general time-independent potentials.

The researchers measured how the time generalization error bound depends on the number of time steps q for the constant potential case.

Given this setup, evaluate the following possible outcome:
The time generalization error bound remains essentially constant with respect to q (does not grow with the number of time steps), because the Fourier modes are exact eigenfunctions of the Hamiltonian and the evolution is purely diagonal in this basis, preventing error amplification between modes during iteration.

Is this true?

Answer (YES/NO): NO